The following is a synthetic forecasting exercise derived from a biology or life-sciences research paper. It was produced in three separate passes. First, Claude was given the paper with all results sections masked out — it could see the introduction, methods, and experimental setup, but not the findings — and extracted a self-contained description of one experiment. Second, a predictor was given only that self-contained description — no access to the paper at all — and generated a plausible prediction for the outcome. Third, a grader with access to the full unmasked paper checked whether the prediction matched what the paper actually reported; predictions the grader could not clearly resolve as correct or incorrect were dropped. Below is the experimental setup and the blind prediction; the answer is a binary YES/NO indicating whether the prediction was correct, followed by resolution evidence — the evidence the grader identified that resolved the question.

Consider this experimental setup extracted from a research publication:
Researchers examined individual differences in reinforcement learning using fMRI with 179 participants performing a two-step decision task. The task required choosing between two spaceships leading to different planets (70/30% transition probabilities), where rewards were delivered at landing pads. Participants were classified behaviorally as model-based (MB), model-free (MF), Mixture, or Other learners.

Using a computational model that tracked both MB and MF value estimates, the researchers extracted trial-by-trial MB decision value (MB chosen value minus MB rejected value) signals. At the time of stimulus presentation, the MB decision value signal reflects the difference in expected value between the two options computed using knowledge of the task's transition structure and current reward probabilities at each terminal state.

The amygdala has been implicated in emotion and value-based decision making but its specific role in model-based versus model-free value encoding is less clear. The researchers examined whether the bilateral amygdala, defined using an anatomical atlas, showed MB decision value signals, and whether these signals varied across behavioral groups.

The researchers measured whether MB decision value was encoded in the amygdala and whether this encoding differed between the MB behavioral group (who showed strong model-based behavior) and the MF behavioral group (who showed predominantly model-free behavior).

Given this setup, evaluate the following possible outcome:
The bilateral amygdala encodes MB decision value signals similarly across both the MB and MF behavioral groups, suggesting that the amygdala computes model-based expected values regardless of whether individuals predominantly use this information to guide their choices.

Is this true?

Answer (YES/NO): NO